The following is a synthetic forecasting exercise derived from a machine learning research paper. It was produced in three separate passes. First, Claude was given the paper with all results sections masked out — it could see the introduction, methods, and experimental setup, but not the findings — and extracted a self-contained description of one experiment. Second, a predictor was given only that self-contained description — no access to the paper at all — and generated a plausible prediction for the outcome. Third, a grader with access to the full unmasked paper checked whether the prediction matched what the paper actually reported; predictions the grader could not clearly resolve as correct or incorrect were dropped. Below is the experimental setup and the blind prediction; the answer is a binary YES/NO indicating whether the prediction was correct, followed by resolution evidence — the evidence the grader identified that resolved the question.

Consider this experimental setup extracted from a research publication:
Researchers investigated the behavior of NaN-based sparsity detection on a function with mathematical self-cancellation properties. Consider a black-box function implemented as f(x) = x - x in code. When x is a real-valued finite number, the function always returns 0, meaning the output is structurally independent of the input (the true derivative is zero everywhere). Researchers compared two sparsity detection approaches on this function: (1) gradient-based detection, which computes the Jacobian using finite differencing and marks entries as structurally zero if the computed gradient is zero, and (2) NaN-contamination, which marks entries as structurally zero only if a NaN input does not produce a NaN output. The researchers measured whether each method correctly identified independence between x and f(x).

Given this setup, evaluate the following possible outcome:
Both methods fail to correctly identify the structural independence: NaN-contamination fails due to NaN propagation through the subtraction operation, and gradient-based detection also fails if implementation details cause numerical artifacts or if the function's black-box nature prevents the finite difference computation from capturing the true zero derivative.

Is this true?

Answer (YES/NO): NO